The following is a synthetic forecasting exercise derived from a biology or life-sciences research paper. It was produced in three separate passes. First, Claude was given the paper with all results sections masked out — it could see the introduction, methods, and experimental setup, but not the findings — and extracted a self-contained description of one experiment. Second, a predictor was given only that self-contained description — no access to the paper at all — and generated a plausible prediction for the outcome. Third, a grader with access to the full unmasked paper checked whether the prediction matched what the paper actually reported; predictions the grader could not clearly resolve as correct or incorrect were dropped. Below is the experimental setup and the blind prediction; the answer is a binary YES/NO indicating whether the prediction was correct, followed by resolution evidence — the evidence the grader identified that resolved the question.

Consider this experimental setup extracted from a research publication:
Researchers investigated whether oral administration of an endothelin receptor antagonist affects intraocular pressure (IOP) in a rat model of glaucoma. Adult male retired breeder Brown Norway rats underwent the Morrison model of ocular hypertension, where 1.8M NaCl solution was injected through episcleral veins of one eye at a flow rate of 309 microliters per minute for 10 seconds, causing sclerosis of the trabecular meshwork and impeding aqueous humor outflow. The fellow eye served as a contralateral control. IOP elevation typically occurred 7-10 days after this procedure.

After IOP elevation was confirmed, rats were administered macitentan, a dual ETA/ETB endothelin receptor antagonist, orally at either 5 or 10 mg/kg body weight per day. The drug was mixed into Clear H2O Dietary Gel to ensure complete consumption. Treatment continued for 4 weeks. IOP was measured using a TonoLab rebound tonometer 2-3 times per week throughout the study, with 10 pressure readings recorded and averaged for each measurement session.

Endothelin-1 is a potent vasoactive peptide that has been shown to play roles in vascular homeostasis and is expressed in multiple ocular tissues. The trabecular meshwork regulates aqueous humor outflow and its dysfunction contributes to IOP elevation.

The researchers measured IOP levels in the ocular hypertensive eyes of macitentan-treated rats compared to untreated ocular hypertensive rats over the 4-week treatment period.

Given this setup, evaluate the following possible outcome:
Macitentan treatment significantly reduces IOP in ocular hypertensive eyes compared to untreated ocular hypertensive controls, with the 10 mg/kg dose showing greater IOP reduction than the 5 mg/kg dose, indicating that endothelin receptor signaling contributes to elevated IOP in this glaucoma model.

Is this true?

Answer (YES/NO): NO